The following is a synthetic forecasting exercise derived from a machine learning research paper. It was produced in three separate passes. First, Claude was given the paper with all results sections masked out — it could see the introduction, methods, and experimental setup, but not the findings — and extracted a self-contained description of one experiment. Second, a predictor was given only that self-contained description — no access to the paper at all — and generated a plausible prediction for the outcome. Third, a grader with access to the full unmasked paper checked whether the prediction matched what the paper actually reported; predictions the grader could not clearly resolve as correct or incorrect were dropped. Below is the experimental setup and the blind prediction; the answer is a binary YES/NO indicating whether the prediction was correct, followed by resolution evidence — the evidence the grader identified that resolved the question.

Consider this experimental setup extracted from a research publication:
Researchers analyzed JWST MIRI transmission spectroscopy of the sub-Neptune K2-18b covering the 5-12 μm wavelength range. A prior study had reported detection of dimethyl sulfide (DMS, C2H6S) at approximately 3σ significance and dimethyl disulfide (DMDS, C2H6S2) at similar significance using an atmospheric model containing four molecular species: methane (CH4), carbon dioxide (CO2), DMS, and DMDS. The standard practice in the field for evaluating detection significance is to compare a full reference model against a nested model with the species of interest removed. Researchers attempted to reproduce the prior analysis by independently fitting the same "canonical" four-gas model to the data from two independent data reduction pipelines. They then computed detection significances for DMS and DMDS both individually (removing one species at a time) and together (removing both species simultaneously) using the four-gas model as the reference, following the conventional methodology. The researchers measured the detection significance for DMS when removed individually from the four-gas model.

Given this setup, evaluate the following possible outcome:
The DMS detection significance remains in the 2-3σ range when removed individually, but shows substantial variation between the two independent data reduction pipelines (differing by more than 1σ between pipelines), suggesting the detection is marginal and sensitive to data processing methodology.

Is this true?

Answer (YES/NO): NO